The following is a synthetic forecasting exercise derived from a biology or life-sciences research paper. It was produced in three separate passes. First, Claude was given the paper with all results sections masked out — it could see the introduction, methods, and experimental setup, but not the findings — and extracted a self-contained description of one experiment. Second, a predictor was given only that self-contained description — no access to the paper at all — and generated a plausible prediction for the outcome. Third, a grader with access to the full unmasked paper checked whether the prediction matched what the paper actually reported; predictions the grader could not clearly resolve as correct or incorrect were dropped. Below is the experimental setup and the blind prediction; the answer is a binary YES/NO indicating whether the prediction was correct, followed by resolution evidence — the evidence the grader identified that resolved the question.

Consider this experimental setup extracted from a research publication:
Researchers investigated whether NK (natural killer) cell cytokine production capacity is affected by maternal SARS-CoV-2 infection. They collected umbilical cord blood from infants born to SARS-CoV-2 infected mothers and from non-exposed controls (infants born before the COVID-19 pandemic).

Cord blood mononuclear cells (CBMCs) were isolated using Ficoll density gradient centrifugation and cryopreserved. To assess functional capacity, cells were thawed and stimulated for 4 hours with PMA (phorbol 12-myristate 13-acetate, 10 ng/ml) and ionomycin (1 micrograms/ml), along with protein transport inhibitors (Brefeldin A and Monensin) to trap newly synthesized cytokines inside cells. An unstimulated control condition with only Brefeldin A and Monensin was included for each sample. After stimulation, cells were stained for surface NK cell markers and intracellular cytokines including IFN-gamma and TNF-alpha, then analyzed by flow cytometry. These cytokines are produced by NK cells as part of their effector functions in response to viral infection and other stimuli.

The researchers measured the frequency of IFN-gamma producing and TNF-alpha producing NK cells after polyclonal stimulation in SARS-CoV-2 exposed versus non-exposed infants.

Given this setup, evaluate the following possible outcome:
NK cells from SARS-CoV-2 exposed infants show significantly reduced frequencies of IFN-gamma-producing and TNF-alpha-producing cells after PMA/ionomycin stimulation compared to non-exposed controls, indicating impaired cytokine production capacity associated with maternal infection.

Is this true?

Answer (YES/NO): NO